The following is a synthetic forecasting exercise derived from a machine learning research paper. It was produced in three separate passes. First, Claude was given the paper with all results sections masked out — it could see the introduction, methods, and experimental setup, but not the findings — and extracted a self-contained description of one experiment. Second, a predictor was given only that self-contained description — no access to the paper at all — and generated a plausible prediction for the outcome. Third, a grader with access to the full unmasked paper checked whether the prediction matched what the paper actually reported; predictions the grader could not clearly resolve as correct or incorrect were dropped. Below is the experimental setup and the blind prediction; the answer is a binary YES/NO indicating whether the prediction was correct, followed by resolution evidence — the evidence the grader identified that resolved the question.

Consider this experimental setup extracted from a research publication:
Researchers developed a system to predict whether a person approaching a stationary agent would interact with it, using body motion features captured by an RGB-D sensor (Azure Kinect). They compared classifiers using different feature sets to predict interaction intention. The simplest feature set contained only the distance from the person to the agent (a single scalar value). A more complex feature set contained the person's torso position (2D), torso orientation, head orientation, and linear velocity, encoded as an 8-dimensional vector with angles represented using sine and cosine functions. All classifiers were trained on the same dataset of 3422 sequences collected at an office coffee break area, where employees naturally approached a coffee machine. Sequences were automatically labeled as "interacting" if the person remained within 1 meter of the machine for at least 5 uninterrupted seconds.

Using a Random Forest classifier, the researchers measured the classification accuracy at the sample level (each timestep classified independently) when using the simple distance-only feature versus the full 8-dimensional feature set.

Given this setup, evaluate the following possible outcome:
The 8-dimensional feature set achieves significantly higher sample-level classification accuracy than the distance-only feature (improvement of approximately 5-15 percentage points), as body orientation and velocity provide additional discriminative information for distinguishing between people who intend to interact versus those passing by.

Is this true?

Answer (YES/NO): YES